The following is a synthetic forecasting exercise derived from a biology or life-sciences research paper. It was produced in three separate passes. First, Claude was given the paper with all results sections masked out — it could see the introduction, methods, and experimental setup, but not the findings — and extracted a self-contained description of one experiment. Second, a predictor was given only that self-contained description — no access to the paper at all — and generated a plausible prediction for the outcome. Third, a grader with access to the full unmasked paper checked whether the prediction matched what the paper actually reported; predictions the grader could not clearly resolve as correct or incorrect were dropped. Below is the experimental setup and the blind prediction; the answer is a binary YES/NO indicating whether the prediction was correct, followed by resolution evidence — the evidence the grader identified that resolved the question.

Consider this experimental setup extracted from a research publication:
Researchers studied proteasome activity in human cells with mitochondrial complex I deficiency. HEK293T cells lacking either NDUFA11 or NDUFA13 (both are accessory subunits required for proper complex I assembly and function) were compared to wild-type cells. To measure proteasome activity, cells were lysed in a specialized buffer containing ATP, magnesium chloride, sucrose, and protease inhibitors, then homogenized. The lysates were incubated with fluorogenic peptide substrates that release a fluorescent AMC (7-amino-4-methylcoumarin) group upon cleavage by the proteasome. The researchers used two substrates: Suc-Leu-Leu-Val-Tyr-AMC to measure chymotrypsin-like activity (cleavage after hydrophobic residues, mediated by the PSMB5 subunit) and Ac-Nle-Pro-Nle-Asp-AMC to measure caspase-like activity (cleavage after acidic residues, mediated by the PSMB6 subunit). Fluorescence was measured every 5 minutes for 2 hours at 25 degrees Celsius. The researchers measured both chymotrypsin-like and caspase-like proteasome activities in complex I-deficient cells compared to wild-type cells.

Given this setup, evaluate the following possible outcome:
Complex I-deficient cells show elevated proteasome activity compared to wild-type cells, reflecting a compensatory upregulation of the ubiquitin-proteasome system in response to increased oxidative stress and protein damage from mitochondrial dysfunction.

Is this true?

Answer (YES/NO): YES